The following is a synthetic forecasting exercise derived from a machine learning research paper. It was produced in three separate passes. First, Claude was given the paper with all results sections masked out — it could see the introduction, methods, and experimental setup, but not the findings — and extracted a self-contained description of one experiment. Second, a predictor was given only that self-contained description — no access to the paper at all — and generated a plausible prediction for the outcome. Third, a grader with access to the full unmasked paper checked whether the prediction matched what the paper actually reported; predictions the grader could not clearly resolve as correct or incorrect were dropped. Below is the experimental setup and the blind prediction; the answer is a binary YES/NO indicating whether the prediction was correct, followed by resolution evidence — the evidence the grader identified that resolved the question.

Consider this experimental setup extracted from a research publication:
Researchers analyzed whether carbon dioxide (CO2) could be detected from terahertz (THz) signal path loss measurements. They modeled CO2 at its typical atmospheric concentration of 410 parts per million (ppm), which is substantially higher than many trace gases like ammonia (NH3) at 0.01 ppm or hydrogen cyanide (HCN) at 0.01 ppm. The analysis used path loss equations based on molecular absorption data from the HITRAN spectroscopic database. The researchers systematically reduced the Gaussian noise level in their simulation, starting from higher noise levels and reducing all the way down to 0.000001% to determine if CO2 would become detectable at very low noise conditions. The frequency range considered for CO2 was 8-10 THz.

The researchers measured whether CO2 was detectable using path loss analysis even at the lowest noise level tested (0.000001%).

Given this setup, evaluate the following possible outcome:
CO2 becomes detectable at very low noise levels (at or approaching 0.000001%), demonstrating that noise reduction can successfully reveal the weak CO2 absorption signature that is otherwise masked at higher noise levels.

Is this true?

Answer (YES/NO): NO